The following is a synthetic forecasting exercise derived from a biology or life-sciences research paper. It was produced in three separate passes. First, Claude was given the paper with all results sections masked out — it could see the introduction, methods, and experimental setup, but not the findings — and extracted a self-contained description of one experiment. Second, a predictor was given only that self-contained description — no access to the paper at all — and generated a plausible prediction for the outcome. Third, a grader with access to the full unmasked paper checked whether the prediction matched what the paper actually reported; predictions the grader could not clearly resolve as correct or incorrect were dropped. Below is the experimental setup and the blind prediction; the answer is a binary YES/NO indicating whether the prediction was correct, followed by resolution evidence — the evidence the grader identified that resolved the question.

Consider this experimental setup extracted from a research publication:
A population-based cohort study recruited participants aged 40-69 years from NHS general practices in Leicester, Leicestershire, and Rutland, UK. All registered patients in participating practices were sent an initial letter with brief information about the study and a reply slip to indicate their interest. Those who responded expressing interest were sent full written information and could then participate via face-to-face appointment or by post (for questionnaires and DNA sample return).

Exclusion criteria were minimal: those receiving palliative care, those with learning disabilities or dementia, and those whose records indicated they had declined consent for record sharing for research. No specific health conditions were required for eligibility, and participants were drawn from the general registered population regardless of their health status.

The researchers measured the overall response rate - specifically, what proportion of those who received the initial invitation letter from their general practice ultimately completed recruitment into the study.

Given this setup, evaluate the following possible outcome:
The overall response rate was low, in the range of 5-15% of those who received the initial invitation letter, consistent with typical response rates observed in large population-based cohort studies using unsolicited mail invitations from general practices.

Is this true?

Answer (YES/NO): YES